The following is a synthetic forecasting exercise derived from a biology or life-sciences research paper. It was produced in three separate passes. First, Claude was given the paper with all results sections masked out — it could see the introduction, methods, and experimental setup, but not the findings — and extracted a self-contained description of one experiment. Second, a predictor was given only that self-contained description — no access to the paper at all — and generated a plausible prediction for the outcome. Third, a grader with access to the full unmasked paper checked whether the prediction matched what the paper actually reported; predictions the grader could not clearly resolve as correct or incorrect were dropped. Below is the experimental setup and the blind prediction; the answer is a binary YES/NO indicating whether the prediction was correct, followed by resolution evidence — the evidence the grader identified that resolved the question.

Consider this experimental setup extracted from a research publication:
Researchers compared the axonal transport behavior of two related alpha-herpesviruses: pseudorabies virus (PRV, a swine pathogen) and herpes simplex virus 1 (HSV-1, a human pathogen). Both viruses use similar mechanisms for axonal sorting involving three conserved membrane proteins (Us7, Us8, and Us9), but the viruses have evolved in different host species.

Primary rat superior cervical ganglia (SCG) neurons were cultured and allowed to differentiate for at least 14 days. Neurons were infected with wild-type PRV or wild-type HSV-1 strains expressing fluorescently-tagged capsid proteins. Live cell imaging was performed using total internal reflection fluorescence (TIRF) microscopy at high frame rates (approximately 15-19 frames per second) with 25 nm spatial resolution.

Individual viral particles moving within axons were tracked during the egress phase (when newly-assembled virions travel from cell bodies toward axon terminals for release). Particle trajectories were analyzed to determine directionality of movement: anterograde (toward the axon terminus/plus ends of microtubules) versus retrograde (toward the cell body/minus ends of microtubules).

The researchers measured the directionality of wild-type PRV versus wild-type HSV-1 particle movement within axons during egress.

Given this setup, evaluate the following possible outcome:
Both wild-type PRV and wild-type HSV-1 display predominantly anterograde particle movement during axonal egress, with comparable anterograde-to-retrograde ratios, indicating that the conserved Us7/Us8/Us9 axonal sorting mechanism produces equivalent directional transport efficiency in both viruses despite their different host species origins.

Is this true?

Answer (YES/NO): NO